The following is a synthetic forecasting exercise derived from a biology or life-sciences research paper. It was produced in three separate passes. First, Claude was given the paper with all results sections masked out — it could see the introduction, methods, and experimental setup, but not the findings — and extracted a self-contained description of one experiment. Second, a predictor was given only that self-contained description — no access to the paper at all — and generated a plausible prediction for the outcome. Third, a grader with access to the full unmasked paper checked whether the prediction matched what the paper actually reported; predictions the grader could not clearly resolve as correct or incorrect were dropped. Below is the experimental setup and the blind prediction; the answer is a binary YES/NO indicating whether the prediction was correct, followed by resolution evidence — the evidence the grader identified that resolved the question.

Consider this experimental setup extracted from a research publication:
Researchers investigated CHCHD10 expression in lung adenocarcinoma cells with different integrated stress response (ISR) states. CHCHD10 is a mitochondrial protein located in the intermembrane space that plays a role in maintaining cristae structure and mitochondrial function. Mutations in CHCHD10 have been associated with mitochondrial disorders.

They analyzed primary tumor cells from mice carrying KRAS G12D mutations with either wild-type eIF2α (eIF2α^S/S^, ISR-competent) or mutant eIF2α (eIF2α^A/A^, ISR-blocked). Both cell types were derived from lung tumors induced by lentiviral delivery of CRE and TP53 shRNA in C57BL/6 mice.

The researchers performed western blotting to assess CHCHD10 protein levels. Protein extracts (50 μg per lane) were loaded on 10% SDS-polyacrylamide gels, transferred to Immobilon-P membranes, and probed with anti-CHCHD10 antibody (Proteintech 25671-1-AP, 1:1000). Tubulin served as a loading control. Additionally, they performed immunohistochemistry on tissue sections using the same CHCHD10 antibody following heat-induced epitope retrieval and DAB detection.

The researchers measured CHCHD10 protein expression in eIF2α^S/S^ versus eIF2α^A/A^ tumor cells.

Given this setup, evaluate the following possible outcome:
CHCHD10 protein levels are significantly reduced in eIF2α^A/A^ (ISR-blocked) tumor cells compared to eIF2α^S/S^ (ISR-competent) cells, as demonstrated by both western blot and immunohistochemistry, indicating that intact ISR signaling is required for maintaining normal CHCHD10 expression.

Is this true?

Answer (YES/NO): YES